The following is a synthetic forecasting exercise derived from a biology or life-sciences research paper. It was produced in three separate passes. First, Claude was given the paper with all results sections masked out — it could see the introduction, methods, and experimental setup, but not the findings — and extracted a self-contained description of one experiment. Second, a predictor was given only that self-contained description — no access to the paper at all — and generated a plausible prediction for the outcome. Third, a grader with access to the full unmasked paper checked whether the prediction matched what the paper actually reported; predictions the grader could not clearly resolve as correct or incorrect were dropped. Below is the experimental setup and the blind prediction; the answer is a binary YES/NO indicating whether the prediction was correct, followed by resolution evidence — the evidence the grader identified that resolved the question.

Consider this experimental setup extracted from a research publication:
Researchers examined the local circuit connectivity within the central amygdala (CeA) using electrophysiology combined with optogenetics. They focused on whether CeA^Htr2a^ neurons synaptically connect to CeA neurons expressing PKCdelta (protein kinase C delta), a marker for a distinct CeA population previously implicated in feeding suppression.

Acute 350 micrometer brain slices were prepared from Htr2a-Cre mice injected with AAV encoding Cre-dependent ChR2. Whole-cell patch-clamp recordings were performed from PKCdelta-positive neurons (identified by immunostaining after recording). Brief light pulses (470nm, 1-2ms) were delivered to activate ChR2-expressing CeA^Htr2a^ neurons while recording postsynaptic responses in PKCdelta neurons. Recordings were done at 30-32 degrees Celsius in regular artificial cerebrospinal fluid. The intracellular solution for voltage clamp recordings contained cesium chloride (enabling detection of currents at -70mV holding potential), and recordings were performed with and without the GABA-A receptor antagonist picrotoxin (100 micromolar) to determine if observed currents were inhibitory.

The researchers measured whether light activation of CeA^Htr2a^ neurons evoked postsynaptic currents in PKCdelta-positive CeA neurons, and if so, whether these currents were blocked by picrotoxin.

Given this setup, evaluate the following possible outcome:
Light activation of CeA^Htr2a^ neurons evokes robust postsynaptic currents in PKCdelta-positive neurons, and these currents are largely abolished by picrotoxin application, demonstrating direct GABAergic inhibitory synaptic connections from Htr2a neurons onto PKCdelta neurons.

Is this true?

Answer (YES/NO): YES